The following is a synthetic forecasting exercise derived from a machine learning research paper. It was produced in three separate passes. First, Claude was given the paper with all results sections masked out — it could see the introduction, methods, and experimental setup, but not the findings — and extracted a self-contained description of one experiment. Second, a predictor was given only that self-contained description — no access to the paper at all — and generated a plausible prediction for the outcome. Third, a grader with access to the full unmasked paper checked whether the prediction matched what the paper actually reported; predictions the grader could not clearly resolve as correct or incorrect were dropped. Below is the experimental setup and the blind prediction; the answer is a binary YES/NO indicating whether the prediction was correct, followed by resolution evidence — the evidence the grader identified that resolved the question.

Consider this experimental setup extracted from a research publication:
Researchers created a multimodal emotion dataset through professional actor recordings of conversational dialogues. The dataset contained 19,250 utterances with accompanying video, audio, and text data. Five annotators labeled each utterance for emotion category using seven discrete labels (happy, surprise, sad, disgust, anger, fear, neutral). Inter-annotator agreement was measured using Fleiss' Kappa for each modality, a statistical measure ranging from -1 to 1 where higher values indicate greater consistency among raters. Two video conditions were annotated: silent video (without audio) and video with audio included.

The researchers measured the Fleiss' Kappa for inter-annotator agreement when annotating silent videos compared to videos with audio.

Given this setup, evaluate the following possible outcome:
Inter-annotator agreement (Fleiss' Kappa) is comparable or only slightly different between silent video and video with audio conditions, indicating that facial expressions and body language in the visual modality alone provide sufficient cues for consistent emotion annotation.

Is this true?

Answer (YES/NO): YES